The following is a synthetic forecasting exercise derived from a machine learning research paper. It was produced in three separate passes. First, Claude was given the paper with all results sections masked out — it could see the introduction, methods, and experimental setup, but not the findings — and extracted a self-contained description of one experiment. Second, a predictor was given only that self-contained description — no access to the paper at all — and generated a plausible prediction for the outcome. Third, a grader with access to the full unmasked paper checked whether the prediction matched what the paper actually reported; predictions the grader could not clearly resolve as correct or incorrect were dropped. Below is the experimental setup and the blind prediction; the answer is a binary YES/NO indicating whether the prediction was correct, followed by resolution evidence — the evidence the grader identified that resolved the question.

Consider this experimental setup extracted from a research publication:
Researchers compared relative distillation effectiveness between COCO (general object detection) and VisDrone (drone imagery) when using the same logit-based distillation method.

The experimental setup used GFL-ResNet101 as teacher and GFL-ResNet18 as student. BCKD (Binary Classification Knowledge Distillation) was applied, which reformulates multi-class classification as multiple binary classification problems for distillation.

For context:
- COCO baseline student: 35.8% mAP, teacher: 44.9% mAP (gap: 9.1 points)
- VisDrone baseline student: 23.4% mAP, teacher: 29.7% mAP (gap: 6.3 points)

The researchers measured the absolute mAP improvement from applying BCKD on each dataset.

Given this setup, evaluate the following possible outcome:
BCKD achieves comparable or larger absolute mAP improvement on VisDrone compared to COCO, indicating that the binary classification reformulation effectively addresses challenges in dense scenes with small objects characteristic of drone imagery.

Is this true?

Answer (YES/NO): YES